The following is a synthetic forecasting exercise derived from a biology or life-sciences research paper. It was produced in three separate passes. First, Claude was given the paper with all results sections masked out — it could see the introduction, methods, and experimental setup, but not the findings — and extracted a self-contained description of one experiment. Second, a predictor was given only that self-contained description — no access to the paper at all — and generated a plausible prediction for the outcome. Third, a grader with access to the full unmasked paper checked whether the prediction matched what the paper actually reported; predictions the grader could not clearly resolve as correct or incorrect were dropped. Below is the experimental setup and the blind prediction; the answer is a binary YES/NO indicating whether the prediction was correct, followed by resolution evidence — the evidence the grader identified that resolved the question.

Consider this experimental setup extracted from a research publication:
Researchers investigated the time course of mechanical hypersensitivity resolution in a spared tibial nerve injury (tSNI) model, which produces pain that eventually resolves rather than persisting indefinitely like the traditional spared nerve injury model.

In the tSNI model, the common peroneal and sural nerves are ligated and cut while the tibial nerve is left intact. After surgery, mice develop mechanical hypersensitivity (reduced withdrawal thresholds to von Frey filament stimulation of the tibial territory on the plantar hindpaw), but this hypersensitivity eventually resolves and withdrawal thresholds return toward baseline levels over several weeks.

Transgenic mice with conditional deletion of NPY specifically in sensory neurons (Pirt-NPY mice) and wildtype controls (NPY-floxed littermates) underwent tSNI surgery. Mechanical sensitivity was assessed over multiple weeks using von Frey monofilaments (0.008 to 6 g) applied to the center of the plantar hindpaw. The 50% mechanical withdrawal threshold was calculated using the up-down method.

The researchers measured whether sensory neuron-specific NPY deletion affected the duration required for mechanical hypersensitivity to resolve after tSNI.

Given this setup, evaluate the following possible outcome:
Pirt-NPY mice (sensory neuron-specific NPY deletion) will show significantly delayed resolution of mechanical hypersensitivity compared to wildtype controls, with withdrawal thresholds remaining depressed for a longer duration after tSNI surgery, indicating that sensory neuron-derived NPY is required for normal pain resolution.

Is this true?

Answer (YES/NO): NO